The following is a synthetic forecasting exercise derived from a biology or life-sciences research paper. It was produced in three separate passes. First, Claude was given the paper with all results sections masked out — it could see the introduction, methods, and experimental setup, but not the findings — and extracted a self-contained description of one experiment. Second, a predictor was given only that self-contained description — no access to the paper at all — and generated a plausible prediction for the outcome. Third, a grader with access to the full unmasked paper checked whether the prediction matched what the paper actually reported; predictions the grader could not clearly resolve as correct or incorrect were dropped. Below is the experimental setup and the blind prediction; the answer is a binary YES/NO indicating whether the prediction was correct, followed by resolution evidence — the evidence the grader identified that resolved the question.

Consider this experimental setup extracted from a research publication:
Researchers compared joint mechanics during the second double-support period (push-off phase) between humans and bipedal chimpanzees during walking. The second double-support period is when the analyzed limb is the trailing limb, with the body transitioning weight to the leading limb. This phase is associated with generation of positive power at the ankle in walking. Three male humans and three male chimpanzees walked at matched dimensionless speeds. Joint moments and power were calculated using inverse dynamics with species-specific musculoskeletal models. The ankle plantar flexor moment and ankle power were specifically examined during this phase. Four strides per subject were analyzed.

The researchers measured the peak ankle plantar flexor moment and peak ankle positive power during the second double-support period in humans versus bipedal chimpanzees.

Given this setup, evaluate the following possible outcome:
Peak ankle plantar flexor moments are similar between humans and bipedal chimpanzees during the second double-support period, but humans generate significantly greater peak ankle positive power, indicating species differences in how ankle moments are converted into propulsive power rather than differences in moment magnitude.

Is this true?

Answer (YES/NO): NO